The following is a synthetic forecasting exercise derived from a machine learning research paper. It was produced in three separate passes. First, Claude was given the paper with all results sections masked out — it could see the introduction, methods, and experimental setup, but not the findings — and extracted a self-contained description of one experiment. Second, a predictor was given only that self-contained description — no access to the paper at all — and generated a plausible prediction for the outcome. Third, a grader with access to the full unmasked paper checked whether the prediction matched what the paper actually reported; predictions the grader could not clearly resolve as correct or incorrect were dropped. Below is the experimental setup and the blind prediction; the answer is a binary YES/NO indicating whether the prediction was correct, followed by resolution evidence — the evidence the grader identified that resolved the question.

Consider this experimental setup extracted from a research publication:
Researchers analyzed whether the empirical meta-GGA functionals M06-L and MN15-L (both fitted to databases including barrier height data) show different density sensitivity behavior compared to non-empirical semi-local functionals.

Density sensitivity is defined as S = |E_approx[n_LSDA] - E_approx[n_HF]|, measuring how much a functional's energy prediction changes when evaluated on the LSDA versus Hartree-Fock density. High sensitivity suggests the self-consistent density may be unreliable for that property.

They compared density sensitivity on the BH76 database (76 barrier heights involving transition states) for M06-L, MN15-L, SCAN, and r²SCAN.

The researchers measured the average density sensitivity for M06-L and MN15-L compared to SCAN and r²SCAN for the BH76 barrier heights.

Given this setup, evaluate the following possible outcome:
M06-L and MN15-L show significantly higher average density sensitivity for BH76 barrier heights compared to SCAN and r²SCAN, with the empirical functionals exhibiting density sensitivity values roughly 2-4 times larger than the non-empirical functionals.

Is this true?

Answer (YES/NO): NO